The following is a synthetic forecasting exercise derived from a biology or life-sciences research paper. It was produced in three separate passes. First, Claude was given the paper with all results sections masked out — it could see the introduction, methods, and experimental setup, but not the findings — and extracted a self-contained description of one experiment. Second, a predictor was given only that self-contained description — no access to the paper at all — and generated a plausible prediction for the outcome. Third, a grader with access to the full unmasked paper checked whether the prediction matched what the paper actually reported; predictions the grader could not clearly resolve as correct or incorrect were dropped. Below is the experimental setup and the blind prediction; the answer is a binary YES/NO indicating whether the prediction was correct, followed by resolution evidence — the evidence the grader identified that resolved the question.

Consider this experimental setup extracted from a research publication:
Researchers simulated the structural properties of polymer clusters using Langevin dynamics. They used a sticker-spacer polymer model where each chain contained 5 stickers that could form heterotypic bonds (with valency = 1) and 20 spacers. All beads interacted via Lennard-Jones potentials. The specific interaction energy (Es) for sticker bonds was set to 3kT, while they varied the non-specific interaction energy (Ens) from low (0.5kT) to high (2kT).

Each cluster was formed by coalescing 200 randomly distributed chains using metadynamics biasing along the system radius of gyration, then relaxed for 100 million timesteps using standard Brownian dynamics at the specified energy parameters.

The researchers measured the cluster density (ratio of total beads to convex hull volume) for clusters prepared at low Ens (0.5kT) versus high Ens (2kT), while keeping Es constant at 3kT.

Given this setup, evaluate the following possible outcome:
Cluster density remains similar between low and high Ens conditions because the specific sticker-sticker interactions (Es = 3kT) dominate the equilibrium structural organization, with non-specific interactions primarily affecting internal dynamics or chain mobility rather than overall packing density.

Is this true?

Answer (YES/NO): NO